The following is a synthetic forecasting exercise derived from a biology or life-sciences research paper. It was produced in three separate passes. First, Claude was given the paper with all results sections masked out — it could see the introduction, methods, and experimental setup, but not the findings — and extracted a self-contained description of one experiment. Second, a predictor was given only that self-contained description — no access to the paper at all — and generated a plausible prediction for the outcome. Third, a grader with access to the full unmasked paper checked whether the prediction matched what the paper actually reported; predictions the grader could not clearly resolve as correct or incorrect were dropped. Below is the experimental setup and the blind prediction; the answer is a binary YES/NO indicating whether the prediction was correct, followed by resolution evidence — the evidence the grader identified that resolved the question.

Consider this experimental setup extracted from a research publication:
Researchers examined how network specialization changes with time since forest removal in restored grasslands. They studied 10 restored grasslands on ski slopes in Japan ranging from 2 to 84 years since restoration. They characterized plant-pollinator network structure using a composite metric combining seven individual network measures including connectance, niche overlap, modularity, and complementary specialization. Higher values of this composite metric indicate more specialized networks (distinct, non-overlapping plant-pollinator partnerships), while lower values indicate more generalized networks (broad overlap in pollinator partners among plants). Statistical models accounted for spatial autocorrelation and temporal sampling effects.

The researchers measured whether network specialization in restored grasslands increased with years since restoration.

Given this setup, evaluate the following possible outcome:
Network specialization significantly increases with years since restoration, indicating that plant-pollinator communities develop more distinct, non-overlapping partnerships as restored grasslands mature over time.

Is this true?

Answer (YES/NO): YES